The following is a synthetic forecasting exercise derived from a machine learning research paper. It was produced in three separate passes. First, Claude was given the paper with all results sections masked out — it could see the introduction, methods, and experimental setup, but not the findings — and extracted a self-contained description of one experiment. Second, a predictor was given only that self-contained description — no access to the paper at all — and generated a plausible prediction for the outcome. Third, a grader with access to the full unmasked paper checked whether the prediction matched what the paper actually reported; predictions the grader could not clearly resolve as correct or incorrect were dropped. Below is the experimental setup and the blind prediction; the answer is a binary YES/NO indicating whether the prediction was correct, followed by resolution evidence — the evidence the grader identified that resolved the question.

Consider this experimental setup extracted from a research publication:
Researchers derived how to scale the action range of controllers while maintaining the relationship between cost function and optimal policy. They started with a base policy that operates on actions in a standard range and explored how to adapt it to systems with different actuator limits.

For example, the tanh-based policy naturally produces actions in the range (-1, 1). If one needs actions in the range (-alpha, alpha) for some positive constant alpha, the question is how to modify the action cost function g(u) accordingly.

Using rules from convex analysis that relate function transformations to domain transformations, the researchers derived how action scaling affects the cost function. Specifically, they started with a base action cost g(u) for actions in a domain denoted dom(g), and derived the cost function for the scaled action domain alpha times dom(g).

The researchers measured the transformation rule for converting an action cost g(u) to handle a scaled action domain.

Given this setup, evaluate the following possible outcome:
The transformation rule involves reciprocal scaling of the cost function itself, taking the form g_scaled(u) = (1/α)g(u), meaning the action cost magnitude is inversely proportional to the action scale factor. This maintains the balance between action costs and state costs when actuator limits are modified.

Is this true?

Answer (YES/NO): NO